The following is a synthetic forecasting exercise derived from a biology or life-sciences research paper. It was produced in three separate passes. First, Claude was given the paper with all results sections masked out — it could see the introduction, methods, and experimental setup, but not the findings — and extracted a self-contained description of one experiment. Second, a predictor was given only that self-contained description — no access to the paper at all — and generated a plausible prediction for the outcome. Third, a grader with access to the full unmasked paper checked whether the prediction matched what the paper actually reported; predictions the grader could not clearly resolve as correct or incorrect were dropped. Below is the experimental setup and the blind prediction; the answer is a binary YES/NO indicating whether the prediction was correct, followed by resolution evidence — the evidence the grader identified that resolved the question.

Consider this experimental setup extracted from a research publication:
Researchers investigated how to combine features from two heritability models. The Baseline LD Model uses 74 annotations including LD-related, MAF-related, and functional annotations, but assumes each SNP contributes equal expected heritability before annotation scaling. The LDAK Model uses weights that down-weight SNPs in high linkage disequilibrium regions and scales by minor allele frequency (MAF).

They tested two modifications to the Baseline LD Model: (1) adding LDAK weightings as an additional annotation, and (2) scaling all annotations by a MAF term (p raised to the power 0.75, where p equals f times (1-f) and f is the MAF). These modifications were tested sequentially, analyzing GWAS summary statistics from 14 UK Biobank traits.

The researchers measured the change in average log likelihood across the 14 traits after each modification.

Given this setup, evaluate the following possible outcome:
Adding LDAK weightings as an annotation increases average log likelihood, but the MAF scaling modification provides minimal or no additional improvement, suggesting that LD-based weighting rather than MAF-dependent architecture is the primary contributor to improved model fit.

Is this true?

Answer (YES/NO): NO